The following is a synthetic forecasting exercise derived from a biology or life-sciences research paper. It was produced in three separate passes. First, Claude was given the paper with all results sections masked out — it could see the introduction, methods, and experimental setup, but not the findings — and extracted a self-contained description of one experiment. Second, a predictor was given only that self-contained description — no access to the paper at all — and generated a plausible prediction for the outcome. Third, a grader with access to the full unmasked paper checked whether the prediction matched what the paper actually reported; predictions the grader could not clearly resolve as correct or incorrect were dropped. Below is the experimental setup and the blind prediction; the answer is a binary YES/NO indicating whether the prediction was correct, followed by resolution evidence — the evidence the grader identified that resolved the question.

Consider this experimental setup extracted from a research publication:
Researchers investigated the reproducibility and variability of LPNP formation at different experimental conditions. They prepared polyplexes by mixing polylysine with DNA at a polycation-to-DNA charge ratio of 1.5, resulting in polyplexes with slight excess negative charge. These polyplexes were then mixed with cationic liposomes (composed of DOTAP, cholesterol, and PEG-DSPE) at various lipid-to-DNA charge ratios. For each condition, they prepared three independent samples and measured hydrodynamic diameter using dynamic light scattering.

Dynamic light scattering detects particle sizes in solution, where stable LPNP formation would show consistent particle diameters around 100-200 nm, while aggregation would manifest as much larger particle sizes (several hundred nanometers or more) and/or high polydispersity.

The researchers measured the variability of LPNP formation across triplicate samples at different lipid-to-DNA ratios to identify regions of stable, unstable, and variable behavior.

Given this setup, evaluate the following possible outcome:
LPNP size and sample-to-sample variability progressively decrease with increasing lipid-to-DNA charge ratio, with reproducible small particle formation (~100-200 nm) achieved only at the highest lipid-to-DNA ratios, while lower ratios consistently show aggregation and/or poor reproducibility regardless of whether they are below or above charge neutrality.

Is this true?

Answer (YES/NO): NO